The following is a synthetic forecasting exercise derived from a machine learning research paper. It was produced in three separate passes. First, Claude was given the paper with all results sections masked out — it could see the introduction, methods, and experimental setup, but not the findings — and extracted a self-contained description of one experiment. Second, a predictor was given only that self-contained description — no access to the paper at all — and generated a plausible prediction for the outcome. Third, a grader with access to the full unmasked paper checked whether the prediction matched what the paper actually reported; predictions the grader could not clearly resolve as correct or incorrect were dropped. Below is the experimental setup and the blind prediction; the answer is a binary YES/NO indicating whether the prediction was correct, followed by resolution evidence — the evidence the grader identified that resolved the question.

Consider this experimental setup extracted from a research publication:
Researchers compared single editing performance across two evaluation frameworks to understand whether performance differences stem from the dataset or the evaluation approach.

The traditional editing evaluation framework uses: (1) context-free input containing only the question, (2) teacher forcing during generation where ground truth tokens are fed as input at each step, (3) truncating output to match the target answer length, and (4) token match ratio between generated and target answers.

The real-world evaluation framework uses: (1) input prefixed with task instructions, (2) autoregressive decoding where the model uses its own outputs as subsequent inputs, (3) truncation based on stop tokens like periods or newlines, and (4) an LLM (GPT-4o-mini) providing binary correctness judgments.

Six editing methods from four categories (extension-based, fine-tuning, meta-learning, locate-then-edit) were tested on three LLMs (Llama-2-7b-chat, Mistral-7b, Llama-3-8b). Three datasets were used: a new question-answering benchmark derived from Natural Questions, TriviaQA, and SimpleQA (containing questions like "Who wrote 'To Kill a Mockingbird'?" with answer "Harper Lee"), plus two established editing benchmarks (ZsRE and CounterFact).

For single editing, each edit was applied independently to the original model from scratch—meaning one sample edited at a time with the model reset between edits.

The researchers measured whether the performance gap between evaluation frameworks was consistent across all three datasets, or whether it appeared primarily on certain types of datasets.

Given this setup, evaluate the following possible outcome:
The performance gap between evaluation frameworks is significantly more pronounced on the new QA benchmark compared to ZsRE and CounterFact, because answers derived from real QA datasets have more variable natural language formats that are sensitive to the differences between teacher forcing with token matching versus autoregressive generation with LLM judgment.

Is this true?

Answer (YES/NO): NO